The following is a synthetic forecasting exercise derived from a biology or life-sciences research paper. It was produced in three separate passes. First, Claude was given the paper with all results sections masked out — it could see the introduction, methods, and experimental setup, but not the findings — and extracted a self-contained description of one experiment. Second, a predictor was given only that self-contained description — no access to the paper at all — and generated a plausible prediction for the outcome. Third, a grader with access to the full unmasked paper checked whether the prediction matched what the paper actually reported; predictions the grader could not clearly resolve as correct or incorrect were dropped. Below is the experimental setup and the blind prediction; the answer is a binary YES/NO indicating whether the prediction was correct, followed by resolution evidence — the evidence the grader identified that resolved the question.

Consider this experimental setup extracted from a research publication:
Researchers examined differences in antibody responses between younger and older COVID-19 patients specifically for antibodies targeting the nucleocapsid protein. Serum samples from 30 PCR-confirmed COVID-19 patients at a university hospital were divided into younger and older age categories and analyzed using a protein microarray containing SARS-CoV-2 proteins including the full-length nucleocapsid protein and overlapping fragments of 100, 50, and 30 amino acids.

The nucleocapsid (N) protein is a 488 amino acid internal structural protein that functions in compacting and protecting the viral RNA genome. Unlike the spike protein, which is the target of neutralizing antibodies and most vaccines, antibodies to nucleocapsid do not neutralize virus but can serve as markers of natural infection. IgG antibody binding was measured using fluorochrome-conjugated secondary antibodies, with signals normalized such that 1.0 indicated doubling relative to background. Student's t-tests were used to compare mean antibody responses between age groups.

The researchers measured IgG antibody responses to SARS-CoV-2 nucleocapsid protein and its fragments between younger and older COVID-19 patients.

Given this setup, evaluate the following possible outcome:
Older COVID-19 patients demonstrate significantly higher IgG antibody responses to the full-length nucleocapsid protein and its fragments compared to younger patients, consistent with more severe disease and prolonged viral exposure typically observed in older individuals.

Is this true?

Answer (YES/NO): YES